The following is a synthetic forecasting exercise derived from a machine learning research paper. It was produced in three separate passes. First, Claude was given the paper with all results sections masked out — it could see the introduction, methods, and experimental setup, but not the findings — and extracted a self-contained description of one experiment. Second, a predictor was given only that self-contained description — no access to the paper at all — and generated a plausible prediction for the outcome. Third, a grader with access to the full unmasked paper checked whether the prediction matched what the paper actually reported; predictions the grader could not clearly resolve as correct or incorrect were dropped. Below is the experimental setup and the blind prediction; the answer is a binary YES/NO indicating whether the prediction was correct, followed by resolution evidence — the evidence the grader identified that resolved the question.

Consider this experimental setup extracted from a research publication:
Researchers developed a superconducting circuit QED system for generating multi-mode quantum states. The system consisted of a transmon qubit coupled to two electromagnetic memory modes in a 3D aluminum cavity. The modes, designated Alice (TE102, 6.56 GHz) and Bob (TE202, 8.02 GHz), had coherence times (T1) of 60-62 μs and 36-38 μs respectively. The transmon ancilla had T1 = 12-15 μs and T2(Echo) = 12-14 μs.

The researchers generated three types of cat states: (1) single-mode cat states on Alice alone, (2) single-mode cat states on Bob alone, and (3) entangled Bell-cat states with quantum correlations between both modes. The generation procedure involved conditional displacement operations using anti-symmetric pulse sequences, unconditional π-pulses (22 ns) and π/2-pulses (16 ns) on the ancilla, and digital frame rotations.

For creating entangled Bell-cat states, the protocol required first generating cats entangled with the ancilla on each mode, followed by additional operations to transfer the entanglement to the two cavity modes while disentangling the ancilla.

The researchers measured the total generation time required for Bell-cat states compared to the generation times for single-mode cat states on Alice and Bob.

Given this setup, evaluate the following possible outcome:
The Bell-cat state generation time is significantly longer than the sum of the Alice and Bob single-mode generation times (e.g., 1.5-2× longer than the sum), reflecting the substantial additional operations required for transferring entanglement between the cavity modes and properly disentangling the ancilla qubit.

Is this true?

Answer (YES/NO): NO